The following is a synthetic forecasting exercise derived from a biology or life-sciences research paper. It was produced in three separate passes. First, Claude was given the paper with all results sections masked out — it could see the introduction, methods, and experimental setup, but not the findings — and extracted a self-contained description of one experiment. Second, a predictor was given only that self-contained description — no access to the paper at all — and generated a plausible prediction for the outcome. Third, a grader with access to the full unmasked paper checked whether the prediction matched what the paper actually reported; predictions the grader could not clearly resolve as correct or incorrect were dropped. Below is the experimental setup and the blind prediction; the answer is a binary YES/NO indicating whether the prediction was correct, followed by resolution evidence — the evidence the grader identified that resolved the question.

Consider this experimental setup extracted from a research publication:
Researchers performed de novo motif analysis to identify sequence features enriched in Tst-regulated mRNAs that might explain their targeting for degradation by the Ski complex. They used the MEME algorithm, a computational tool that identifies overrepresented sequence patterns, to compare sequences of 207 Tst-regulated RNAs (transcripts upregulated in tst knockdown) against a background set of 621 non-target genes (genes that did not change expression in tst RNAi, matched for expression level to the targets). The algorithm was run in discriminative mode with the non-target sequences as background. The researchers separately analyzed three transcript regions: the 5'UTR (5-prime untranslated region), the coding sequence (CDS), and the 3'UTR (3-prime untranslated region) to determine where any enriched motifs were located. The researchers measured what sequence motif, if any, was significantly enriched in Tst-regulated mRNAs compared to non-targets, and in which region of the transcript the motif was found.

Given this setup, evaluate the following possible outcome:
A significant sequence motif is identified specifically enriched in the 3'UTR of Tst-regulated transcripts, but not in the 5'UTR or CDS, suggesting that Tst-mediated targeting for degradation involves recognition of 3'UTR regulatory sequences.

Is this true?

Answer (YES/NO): NO